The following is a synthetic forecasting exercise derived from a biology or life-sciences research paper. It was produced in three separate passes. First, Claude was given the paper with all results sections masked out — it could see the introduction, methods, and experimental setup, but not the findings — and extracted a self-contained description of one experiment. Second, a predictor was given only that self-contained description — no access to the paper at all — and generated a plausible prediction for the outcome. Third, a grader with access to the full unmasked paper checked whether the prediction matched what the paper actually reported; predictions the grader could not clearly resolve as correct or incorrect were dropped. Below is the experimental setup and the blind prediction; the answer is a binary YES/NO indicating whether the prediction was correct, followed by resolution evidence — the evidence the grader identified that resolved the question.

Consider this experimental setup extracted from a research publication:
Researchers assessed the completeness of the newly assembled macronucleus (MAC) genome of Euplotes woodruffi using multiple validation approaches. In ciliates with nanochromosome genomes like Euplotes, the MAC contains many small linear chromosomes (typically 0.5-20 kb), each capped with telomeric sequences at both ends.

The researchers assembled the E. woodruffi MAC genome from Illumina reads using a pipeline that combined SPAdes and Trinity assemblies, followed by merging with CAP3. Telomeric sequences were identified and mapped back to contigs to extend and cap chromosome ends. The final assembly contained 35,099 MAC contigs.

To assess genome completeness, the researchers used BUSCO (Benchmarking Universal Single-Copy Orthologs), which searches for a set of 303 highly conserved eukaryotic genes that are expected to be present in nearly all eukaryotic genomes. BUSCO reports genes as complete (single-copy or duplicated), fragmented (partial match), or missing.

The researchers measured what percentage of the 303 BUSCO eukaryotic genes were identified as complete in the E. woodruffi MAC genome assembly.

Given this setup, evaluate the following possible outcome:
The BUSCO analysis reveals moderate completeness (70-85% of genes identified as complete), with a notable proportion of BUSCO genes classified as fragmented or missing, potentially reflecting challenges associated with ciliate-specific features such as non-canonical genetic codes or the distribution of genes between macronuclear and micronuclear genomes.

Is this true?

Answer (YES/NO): YES